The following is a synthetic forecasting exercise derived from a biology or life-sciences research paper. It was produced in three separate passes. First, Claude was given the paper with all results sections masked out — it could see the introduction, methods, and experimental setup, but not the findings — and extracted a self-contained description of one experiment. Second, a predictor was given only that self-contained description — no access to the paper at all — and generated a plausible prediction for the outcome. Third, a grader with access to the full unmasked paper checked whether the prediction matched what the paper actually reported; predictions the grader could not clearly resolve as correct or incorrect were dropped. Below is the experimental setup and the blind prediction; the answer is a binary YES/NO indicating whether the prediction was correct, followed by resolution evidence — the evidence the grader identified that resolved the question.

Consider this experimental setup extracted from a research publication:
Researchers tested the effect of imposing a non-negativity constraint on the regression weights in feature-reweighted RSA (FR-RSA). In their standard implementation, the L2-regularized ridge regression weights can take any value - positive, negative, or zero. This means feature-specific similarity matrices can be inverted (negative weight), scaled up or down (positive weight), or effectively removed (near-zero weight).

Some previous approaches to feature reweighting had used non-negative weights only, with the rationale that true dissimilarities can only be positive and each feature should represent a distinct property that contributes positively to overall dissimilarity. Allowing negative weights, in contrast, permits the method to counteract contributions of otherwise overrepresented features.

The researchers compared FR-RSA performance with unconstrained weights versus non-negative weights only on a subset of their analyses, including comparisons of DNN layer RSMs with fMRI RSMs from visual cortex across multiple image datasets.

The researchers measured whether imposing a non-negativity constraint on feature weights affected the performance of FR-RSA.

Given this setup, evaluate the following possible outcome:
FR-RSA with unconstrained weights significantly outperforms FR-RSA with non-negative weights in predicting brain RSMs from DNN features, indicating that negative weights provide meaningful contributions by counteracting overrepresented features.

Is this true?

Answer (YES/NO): NO